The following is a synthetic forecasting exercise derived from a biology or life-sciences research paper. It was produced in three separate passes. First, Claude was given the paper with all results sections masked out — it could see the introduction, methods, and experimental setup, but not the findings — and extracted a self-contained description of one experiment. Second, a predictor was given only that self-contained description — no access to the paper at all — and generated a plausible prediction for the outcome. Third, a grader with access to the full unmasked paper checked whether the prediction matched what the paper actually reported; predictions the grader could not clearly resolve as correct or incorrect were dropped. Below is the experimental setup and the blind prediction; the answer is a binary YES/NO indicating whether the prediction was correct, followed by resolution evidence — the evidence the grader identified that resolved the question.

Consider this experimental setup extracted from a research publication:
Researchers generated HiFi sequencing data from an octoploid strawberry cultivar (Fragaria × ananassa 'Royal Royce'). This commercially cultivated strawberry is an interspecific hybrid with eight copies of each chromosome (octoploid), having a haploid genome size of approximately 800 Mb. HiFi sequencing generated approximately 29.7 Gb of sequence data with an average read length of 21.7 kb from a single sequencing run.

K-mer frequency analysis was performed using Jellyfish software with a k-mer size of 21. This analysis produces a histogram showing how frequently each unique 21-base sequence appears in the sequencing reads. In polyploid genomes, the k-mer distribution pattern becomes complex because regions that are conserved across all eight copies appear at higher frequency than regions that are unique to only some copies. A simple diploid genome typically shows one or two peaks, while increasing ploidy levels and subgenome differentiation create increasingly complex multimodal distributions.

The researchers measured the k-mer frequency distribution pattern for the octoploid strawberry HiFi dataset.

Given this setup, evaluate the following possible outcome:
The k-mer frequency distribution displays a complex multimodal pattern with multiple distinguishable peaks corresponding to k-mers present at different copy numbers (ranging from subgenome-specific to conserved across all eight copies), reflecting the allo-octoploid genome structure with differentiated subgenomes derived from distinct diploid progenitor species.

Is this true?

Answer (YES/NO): YES